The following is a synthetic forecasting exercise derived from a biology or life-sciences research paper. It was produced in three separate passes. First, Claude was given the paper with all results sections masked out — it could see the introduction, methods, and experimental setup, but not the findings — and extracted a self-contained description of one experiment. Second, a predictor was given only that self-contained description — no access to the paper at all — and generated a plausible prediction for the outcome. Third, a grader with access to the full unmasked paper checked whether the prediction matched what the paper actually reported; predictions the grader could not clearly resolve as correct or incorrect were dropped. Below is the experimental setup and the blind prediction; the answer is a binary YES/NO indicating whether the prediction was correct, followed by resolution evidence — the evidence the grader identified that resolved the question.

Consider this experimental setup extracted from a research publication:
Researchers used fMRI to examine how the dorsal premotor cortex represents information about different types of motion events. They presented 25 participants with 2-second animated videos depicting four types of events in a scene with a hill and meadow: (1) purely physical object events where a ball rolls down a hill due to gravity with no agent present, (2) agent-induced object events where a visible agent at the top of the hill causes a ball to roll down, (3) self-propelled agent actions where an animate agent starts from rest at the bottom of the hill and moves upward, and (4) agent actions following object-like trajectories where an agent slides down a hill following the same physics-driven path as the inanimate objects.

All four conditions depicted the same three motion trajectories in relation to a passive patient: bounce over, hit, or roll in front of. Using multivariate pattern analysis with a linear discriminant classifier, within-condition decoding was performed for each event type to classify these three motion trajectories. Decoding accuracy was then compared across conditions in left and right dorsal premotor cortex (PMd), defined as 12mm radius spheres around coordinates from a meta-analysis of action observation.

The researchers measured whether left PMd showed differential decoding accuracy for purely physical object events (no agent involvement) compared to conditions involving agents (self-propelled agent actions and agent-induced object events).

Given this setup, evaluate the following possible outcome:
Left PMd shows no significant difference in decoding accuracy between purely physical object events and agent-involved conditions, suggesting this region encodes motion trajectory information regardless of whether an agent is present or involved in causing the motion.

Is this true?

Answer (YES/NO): NO